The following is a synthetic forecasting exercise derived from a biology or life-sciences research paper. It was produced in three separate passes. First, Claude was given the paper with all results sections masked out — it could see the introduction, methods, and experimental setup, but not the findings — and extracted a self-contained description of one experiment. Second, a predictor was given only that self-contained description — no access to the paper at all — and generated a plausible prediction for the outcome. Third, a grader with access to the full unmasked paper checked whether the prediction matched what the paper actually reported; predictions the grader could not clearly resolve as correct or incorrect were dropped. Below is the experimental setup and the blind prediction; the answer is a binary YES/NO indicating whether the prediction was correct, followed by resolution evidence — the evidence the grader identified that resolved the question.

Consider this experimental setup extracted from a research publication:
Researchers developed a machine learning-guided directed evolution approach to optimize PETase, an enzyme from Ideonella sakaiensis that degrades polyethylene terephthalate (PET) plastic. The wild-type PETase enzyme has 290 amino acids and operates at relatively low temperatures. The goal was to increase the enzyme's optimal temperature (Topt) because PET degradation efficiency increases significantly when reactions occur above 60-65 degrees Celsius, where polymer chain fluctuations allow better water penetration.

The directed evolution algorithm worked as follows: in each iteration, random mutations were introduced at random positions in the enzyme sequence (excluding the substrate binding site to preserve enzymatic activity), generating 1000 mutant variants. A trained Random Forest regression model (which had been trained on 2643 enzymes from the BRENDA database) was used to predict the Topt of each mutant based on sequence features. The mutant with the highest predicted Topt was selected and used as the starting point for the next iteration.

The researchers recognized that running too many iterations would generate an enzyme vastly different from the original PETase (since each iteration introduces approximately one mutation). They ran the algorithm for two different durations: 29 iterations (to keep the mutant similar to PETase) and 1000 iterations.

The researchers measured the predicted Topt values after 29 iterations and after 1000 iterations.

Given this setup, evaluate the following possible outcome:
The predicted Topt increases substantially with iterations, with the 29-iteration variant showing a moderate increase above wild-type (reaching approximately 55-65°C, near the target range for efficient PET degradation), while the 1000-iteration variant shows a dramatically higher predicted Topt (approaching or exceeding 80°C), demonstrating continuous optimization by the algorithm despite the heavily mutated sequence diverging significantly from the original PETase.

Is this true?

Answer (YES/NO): NO